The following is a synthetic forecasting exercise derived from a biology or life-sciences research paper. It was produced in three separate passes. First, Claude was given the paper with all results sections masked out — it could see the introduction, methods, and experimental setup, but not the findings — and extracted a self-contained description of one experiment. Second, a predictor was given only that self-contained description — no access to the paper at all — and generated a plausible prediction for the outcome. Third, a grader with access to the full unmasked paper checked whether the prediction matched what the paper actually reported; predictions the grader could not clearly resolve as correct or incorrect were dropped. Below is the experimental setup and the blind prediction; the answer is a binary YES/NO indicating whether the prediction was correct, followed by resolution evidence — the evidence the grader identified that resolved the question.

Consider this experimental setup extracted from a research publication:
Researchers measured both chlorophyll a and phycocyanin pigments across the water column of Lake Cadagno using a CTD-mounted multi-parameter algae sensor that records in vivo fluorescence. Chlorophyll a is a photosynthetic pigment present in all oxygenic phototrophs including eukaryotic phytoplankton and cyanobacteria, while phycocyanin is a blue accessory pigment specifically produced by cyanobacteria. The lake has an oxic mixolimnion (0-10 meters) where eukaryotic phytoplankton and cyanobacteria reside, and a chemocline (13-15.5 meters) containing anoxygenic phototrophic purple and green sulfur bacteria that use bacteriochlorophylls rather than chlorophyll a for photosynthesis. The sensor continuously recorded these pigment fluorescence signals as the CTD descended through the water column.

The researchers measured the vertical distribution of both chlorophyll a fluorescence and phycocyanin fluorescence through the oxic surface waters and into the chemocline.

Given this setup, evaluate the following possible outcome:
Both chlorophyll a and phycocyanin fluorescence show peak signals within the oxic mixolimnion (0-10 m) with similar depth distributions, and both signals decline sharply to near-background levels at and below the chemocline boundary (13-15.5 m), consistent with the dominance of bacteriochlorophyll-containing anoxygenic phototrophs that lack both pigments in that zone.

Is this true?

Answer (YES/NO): NO